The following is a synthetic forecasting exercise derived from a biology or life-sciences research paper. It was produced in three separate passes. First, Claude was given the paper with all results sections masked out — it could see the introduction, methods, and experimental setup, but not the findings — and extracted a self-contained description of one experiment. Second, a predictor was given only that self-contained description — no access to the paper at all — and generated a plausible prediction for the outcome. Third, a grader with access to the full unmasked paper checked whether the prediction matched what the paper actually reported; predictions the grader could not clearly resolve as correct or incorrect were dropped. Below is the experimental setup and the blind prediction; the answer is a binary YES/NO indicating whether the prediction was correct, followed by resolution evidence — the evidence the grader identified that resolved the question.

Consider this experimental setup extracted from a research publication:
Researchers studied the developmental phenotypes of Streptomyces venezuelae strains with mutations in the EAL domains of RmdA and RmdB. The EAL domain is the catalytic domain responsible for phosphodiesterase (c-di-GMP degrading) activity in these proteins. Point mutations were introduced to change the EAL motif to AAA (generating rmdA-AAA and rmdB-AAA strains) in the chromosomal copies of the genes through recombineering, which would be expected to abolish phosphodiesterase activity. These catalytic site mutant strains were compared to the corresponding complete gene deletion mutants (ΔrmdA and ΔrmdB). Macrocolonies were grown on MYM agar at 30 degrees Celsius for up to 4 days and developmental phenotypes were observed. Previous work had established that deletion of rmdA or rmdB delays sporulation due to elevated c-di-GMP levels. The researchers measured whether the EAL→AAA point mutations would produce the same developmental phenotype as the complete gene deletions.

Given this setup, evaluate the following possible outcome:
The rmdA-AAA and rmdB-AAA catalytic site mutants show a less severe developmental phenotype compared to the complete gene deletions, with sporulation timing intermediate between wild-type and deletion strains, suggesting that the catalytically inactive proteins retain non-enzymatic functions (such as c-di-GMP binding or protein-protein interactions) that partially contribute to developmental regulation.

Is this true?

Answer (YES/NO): NO